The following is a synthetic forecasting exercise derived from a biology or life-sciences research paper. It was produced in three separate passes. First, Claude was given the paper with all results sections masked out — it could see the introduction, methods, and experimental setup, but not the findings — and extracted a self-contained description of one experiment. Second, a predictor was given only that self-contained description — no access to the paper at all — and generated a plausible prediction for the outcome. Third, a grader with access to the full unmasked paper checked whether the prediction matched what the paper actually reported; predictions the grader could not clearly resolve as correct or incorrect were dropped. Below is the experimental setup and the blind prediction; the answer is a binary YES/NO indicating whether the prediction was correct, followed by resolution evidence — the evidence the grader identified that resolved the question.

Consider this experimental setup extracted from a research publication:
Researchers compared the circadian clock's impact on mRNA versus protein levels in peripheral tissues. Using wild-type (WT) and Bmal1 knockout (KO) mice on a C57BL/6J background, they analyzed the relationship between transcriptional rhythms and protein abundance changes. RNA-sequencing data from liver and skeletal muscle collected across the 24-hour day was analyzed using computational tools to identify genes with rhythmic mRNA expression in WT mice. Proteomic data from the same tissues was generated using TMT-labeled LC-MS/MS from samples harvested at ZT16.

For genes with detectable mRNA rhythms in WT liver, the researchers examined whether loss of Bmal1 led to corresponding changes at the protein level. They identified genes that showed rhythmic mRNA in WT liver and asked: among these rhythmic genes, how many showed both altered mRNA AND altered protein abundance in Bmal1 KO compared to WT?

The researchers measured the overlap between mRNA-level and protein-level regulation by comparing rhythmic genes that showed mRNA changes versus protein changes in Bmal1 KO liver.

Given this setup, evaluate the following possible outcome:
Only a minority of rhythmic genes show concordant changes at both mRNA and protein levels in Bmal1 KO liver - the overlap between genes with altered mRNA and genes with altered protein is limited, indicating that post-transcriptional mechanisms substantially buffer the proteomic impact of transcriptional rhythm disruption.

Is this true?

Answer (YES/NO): YES